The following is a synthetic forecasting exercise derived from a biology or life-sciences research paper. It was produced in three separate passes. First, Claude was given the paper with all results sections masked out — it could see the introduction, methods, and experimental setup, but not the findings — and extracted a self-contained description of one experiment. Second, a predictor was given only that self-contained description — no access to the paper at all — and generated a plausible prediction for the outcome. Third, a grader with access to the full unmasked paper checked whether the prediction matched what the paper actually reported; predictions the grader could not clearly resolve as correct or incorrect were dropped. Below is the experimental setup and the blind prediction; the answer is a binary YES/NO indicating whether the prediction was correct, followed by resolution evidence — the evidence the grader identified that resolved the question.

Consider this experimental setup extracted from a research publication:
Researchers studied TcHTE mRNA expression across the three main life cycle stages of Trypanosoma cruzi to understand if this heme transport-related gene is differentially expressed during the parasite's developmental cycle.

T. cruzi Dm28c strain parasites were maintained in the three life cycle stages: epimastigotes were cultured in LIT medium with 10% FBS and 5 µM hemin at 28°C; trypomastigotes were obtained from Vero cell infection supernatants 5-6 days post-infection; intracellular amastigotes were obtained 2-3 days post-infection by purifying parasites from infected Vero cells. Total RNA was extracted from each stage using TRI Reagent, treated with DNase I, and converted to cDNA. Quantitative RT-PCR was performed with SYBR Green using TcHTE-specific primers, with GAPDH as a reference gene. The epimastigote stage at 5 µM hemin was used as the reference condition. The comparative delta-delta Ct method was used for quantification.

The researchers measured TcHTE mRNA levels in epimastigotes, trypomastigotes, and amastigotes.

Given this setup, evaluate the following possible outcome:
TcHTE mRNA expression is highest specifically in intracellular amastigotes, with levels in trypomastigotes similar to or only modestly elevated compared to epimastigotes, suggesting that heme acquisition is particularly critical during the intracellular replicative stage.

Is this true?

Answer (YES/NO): NO